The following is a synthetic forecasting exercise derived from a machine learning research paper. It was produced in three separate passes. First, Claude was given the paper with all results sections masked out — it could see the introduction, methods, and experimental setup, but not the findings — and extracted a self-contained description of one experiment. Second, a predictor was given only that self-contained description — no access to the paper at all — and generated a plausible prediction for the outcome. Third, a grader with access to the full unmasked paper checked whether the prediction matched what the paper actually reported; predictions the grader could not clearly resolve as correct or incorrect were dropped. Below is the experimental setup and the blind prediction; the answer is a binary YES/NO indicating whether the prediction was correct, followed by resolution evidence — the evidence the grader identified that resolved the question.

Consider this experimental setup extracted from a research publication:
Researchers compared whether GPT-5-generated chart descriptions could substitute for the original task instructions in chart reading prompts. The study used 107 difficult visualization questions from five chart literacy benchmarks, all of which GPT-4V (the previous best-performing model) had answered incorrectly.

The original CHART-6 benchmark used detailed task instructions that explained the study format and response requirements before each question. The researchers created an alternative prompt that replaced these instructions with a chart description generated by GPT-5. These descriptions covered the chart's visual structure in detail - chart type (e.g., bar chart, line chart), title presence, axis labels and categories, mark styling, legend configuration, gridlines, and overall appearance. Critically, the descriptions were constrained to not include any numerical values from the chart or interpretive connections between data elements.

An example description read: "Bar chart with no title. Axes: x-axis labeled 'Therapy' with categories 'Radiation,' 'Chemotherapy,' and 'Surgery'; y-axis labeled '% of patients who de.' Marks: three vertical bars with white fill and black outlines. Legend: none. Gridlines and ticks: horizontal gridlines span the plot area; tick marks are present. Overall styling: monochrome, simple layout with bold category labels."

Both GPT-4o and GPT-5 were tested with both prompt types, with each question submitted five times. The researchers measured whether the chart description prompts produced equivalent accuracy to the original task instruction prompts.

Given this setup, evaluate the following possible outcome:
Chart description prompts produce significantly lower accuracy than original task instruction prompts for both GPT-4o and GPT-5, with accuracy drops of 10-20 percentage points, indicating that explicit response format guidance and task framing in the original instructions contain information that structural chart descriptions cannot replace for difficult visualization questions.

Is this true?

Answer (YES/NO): NO